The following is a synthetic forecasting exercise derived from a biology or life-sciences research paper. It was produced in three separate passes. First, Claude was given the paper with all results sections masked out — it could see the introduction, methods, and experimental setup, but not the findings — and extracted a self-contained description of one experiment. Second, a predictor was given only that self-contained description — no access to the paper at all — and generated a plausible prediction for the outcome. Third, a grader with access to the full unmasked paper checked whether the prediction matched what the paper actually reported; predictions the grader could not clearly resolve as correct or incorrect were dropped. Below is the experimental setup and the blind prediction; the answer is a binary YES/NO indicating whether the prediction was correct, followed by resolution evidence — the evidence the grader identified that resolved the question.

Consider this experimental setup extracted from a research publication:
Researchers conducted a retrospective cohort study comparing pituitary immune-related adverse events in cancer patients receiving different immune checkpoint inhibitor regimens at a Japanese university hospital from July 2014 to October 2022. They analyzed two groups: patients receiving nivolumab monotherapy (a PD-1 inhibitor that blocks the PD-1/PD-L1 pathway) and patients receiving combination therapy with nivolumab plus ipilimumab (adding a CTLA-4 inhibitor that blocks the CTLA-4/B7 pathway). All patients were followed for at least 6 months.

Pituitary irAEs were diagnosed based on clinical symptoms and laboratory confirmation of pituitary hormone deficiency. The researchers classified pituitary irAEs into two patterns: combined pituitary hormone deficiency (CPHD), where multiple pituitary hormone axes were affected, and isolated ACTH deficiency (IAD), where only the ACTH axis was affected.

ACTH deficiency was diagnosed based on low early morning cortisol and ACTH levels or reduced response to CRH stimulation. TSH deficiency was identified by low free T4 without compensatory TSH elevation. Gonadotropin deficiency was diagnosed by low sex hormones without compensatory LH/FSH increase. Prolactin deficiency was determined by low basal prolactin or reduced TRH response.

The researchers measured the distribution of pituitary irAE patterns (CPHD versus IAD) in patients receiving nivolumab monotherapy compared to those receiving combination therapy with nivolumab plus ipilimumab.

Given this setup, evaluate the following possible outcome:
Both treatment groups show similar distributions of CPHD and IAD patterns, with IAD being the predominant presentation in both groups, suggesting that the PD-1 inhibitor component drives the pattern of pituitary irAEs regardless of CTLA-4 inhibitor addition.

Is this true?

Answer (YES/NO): NO